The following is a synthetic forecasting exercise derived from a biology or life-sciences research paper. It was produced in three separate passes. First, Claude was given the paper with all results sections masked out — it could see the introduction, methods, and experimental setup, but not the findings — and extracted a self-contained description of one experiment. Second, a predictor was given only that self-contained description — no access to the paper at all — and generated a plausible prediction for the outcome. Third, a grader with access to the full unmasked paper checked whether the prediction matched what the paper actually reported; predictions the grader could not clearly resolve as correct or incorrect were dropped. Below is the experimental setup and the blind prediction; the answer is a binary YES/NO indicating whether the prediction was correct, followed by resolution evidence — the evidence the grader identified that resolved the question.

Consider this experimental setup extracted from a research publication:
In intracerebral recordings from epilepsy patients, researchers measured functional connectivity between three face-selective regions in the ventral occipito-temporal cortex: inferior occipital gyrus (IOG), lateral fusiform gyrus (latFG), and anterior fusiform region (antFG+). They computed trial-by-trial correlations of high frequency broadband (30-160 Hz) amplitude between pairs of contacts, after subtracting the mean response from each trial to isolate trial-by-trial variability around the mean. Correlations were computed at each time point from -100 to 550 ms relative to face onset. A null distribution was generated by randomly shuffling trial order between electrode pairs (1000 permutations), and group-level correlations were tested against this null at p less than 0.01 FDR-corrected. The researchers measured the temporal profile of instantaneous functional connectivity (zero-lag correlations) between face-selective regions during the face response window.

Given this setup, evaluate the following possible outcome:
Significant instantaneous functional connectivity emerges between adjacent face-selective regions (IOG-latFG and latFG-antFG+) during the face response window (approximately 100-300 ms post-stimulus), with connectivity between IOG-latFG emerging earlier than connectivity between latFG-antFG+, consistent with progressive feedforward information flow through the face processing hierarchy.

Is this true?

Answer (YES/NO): NO